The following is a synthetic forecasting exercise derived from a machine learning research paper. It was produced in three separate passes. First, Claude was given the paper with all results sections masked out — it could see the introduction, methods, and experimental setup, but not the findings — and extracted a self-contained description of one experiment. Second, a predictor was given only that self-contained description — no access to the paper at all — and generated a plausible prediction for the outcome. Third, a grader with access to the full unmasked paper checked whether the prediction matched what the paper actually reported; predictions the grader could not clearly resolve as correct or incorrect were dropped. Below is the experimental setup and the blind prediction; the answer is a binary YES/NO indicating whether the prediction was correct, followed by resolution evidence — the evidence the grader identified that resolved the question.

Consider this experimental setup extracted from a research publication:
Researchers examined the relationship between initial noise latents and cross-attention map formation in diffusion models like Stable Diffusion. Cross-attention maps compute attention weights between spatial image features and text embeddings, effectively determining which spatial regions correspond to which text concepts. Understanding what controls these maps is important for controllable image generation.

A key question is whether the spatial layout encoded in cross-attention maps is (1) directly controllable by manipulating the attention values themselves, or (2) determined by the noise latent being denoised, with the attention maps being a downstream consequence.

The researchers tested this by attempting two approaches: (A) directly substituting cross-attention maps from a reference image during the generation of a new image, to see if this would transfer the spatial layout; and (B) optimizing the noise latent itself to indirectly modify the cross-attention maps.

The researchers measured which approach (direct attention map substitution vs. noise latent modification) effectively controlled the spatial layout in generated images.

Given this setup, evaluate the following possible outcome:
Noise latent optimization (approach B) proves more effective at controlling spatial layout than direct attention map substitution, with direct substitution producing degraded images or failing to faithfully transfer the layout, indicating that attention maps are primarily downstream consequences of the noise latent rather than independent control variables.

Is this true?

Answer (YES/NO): YES